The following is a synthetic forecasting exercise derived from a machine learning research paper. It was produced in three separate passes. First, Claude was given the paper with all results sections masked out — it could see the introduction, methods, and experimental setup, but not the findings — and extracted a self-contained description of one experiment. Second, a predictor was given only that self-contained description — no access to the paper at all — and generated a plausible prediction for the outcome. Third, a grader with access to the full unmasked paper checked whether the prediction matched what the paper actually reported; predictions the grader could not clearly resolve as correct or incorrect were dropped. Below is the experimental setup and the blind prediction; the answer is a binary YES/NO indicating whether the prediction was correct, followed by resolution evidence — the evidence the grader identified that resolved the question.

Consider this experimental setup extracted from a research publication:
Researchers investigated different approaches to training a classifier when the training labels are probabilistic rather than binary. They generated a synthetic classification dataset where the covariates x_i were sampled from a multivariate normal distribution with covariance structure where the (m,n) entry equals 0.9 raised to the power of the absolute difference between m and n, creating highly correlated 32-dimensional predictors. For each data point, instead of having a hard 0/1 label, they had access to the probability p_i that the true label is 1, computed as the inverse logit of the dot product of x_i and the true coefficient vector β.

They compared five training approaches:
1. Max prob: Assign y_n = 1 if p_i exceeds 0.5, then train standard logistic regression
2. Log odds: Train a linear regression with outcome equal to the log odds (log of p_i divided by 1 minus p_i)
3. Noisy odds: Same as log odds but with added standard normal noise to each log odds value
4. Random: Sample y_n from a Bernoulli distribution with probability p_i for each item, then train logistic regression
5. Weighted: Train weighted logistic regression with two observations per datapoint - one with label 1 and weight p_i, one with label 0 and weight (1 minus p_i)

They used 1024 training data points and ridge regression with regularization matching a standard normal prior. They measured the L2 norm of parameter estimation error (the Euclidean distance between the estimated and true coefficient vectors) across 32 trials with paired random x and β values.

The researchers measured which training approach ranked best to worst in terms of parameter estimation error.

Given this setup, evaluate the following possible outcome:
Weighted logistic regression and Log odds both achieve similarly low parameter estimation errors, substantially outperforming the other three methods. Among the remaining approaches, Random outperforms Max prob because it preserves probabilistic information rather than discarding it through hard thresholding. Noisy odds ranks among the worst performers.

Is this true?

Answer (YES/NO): NO